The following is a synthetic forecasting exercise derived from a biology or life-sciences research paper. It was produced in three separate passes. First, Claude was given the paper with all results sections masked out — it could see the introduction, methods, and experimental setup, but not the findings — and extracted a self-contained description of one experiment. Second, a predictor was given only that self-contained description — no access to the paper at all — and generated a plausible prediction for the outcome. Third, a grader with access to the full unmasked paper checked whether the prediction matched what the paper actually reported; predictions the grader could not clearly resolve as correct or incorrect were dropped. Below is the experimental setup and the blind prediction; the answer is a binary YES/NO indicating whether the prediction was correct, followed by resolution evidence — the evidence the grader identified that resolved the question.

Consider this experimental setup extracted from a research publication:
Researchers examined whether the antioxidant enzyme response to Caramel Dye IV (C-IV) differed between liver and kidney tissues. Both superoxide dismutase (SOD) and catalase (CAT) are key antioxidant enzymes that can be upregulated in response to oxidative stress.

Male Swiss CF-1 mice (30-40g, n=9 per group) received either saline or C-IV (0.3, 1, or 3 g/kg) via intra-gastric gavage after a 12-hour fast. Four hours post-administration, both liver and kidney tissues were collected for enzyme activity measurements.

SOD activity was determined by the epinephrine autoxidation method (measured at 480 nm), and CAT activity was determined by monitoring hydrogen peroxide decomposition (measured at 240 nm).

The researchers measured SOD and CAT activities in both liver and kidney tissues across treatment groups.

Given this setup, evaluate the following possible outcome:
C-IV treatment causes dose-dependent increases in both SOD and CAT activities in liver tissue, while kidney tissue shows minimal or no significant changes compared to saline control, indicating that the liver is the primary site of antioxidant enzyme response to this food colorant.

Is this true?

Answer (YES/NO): NO